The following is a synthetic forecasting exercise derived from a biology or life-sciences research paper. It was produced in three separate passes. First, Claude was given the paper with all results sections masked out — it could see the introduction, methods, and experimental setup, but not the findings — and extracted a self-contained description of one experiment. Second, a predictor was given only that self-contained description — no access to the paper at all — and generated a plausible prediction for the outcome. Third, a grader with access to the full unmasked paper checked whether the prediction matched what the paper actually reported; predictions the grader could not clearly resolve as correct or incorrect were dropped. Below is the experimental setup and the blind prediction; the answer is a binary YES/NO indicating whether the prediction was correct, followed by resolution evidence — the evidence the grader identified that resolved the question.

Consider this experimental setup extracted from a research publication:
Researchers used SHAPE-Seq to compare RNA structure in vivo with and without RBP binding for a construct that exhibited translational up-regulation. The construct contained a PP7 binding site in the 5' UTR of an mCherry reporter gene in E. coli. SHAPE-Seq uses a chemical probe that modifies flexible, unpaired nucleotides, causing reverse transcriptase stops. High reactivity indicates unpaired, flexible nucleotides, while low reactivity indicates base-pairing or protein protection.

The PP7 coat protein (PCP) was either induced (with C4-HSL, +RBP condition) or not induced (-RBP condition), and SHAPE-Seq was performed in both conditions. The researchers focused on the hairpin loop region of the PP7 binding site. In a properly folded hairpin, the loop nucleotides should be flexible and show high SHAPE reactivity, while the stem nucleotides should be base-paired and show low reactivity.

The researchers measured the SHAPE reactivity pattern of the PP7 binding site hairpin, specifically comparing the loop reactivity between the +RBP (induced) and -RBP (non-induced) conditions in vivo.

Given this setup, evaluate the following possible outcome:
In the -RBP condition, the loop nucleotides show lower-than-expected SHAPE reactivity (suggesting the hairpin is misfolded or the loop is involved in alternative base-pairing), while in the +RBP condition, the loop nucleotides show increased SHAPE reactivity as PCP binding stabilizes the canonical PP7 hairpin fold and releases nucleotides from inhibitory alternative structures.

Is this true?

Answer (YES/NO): NO